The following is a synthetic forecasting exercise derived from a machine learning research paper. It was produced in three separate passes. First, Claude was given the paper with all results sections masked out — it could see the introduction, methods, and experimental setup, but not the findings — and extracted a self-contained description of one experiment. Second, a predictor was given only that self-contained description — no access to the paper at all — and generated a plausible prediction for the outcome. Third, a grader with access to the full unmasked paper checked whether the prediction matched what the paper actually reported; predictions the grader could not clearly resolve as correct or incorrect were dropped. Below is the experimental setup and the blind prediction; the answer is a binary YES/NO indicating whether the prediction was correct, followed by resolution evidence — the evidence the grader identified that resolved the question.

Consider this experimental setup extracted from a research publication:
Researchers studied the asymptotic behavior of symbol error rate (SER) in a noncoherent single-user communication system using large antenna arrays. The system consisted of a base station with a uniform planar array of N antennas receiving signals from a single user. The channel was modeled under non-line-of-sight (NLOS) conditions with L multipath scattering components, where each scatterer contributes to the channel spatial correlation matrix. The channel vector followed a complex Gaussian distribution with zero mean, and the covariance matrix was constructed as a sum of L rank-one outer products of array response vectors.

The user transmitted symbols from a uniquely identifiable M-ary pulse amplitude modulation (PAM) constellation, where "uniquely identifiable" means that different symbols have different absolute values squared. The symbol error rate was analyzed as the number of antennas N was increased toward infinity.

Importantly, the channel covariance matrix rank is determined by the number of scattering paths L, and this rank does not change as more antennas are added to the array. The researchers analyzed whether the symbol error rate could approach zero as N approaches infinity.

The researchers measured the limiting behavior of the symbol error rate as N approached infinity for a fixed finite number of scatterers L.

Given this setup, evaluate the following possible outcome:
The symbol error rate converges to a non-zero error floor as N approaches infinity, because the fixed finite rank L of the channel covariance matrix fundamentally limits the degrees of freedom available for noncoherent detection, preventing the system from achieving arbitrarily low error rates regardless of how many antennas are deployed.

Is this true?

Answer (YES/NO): YES